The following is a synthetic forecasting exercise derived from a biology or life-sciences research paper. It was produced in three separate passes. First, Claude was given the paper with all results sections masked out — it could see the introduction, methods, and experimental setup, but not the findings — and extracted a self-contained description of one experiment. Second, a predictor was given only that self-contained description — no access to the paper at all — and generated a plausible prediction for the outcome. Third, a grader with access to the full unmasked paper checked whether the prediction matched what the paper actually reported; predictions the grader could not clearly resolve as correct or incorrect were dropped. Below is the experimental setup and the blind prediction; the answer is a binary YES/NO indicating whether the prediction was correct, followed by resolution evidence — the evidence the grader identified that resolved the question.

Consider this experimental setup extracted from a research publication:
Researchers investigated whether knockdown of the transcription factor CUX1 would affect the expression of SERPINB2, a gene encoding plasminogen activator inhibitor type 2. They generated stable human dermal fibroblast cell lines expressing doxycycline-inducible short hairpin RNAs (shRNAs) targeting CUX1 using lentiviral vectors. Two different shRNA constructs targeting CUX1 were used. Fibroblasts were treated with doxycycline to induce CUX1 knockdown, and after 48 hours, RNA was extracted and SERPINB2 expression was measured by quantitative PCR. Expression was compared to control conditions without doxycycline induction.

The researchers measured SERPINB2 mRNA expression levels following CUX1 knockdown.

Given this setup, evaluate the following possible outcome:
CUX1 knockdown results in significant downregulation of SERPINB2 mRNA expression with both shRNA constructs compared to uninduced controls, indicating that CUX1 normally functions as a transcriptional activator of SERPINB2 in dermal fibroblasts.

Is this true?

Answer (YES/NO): NO